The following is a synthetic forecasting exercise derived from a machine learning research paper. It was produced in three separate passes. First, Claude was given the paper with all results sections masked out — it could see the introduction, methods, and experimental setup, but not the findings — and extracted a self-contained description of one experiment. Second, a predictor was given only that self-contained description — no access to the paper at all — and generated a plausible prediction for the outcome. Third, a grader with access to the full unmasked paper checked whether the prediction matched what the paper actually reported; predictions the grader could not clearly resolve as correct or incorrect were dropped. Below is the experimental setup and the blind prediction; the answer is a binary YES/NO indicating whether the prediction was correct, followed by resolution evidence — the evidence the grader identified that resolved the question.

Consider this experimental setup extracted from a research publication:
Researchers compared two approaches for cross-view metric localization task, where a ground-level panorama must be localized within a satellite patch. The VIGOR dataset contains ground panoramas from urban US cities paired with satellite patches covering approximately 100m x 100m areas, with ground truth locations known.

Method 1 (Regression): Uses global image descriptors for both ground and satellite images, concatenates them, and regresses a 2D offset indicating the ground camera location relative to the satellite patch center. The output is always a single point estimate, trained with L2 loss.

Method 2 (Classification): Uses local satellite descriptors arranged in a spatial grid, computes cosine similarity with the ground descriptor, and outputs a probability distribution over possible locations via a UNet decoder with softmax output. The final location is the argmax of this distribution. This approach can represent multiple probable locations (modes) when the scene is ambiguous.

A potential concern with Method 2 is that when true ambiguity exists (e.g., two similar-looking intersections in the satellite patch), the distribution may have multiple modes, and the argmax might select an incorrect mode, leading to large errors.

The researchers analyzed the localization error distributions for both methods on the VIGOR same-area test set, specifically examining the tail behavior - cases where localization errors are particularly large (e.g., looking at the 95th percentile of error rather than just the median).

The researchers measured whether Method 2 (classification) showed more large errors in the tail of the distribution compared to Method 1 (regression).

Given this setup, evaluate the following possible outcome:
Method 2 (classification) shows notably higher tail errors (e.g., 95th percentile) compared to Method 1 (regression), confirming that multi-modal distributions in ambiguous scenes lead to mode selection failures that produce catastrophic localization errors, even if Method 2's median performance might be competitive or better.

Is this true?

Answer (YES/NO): YES